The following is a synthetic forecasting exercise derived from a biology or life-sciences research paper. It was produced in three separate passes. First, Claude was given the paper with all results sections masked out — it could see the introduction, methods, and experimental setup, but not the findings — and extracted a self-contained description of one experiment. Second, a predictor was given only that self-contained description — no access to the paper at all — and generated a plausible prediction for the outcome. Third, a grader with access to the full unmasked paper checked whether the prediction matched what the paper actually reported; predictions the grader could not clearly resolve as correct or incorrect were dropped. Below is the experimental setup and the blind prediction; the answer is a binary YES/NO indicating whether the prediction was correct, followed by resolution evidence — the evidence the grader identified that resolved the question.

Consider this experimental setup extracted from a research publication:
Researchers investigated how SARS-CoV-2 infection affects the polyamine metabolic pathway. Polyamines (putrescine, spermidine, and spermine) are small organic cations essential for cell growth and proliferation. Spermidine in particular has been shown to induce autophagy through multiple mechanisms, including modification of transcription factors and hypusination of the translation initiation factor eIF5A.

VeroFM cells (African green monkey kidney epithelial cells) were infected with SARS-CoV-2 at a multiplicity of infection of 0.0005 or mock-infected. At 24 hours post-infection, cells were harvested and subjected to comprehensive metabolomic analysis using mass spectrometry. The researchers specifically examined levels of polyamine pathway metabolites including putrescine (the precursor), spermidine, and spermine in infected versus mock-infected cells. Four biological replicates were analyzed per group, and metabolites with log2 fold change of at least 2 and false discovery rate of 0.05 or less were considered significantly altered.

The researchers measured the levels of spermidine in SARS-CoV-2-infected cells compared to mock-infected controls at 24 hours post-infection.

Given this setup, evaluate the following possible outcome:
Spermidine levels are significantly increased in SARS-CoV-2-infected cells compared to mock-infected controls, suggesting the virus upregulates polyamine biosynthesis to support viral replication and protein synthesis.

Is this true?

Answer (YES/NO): NO